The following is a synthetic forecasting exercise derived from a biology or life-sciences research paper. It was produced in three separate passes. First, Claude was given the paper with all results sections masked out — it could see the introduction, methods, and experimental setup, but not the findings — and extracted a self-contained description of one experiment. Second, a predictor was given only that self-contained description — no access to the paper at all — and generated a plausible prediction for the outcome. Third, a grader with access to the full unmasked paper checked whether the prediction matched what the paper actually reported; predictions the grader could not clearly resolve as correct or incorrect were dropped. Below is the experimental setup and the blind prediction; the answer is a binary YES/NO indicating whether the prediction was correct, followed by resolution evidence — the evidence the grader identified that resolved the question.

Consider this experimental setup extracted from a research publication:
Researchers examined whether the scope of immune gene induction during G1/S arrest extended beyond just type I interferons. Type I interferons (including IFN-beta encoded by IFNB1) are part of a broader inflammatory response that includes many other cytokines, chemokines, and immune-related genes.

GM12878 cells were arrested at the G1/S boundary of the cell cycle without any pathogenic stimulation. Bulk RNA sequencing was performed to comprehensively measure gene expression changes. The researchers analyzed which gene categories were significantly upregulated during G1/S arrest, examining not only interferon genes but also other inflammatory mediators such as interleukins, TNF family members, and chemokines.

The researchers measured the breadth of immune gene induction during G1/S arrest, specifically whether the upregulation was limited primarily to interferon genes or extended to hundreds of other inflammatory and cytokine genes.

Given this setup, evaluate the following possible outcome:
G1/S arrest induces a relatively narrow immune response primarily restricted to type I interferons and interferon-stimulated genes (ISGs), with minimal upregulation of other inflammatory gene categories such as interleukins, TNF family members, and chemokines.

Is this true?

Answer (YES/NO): NO